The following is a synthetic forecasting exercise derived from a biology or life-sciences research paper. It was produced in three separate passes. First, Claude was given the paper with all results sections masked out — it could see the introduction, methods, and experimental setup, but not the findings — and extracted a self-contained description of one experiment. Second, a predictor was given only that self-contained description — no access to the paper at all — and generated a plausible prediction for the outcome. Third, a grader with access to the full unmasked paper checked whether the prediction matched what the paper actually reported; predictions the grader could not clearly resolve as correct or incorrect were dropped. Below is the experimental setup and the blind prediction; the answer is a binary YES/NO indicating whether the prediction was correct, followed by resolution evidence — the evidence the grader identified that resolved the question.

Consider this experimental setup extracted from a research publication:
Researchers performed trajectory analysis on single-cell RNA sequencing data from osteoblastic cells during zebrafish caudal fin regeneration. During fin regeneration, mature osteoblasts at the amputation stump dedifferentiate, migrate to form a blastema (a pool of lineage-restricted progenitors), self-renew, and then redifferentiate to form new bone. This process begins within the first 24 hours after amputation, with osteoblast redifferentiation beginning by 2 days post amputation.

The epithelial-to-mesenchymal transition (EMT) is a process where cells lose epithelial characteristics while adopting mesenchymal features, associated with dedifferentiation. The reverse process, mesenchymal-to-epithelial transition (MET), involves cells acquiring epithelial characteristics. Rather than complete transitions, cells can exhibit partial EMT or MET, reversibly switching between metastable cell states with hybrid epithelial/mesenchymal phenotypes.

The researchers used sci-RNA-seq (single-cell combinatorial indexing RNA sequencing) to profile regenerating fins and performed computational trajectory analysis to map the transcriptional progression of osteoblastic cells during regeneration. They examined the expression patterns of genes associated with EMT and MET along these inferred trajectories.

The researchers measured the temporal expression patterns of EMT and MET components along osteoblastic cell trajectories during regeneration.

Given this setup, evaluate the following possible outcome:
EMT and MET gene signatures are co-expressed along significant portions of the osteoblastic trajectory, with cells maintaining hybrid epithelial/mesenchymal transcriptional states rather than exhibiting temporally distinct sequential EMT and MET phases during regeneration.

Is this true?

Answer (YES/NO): NO